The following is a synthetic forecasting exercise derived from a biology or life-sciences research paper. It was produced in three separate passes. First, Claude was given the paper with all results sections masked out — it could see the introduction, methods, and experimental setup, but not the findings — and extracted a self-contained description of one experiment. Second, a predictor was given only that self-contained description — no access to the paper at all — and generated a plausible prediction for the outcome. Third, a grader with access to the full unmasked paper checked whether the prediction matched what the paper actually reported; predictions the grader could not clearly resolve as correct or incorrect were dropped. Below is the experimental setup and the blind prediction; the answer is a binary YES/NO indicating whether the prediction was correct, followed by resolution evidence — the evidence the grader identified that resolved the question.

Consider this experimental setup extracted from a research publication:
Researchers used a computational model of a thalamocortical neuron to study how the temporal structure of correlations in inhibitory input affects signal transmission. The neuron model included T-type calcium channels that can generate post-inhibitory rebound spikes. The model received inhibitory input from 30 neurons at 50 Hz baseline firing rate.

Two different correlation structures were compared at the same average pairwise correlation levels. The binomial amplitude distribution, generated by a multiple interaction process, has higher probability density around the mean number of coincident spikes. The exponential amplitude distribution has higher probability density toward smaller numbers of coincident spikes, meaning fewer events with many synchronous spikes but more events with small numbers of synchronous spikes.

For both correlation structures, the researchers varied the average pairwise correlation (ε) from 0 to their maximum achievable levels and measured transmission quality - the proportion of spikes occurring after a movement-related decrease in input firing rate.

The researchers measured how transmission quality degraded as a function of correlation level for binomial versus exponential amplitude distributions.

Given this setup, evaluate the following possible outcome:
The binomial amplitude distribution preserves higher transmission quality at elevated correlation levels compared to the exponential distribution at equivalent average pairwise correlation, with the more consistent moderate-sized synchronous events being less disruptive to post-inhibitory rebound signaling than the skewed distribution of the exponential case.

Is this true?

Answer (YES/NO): NO